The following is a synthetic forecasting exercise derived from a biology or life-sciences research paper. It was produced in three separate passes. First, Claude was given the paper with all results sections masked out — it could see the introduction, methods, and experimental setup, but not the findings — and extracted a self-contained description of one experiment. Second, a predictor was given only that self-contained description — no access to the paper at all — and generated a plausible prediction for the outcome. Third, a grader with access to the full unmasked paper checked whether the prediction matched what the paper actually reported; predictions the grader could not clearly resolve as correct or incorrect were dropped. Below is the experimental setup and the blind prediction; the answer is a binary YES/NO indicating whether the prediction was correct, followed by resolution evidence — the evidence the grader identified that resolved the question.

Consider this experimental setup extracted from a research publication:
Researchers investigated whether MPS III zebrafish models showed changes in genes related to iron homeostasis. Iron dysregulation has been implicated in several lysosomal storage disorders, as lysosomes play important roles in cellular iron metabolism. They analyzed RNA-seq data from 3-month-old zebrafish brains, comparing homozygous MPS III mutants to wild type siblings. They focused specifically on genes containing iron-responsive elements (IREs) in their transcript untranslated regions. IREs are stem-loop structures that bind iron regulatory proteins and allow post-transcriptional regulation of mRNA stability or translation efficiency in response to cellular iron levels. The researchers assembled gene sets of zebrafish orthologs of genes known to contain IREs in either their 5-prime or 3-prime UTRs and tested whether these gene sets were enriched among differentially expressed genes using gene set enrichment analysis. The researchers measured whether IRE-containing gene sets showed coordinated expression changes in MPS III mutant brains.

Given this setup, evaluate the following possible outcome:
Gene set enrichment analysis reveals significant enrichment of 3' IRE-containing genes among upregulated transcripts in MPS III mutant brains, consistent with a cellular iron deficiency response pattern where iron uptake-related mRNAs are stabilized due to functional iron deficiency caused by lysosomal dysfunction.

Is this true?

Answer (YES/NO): NO